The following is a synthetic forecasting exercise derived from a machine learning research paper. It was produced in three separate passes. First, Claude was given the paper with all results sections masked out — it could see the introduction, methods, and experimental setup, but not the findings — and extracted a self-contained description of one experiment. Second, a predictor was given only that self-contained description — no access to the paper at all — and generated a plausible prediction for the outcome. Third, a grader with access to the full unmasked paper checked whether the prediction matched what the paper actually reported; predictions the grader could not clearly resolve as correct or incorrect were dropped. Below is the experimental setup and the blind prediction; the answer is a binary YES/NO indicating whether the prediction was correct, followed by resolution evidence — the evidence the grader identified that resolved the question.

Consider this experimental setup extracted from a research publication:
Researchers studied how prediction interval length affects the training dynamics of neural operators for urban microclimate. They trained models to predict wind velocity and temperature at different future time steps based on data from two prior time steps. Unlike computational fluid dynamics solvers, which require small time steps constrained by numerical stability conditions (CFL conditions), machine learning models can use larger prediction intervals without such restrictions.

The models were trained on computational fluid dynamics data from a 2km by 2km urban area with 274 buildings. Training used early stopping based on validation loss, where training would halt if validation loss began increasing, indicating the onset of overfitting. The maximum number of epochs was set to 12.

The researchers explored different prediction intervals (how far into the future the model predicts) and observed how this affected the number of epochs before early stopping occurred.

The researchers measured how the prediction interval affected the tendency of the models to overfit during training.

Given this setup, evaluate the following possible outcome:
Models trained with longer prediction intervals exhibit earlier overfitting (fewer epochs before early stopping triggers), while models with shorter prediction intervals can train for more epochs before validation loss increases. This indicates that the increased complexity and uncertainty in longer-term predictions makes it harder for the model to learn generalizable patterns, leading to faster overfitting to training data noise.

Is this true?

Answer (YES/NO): YES